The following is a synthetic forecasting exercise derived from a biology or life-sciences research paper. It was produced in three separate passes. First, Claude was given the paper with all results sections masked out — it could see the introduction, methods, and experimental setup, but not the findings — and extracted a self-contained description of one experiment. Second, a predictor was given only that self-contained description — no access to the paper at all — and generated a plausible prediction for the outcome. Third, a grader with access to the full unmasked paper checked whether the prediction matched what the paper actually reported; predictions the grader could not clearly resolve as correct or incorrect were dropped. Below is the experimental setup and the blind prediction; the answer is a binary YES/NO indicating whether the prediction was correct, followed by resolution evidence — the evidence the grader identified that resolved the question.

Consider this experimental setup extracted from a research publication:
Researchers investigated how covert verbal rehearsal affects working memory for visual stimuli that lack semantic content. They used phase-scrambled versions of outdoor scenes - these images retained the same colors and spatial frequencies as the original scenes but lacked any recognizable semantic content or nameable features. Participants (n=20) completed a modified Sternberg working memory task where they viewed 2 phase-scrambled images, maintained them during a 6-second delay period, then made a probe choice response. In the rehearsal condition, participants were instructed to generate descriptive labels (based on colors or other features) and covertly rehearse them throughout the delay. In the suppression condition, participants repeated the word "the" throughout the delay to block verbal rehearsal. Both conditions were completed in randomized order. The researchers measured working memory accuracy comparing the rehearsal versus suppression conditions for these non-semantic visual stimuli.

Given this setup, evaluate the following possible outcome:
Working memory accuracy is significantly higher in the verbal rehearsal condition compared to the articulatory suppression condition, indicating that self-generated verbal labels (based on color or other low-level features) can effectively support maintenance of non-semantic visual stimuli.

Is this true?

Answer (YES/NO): YES